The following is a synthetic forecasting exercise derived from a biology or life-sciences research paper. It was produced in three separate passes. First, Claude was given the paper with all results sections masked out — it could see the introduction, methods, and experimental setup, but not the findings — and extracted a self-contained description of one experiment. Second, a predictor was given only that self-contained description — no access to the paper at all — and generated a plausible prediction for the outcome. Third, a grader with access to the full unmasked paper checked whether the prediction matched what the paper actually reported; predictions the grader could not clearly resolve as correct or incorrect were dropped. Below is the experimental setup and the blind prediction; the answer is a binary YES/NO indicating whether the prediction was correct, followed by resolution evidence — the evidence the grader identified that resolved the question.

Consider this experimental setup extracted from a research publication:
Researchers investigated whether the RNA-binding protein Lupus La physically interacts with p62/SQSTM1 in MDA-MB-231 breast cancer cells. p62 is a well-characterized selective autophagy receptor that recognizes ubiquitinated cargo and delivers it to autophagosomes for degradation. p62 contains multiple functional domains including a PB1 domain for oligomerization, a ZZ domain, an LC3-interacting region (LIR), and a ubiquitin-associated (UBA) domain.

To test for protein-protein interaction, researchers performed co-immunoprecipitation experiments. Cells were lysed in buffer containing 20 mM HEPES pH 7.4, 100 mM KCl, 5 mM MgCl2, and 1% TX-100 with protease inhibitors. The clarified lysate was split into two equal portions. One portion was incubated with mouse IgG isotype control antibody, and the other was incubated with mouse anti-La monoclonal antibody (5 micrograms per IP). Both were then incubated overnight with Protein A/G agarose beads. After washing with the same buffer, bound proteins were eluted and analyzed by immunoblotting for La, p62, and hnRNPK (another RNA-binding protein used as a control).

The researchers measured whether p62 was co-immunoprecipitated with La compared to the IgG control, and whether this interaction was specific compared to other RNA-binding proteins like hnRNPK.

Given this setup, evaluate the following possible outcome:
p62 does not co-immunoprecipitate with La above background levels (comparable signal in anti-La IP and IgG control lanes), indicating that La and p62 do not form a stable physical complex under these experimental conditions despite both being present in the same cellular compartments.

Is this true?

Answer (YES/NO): NO